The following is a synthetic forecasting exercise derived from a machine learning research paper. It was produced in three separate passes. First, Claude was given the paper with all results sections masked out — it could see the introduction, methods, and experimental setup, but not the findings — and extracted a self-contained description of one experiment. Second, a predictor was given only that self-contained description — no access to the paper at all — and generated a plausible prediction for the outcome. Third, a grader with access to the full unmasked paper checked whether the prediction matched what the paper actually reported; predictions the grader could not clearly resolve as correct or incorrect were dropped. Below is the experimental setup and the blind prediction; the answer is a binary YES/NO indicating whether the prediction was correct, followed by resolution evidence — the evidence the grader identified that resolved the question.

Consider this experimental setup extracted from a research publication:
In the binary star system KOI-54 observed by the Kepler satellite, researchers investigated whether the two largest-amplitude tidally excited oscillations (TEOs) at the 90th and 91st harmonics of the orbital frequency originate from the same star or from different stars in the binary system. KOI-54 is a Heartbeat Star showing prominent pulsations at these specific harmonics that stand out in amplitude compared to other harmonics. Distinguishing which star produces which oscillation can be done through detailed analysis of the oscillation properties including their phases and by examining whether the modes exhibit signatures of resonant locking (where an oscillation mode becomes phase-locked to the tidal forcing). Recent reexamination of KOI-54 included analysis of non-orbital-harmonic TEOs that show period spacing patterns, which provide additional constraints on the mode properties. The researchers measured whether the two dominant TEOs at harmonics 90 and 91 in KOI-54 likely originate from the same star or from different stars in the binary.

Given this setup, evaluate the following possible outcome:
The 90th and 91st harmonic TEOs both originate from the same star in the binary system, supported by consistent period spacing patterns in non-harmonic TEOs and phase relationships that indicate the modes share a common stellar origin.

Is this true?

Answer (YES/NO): NO